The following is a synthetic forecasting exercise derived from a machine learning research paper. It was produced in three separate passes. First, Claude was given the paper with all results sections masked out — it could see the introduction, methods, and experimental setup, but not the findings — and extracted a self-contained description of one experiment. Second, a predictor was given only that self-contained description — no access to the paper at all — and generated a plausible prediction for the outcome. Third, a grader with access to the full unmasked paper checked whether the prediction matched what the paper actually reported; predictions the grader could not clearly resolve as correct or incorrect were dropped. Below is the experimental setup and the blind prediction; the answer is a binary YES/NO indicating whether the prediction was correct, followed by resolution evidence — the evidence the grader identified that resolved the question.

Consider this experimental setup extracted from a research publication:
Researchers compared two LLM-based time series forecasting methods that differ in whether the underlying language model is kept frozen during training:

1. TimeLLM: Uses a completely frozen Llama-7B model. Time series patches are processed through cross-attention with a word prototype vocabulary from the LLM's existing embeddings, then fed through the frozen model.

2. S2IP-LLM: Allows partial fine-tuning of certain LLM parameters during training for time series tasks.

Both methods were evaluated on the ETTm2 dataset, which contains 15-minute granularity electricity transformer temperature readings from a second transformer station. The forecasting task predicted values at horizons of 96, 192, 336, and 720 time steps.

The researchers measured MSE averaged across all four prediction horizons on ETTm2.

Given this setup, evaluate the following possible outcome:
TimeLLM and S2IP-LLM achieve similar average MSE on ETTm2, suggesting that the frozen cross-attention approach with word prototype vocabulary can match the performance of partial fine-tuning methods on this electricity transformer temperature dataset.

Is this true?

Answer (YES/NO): YES